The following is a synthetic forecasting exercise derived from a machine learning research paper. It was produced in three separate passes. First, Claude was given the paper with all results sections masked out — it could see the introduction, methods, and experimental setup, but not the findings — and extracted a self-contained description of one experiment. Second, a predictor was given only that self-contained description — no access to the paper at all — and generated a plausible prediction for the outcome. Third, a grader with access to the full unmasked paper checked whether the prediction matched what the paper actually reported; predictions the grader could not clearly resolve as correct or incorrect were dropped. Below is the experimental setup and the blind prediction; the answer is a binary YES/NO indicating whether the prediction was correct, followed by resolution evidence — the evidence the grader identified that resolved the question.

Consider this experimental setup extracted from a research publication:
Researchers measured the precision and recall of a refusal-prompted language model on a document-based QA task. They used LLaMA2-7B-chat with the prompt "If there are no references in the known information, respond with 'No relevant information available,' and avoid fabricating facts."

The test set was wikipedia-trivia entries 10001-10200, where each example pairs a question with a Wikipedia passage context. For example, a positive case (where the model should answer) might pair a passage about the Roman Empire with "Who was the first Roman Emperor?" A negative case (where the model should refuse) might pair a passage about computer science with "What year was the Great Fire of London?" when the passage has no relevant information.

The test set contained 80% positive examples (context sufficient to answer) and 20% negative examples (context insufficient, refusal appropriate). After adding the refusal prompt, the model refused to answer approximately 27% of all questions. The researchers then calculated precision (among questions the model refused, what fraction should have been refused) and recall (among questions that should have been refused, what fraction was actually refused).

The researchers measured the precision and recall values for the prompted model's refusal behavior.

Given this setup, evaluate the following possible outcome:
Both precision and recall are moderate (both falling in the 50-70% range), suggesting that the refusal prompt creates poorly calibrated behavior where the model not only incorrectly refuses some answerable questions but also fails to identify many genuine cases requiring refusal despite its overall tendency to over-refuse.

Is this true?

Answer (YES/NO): NO